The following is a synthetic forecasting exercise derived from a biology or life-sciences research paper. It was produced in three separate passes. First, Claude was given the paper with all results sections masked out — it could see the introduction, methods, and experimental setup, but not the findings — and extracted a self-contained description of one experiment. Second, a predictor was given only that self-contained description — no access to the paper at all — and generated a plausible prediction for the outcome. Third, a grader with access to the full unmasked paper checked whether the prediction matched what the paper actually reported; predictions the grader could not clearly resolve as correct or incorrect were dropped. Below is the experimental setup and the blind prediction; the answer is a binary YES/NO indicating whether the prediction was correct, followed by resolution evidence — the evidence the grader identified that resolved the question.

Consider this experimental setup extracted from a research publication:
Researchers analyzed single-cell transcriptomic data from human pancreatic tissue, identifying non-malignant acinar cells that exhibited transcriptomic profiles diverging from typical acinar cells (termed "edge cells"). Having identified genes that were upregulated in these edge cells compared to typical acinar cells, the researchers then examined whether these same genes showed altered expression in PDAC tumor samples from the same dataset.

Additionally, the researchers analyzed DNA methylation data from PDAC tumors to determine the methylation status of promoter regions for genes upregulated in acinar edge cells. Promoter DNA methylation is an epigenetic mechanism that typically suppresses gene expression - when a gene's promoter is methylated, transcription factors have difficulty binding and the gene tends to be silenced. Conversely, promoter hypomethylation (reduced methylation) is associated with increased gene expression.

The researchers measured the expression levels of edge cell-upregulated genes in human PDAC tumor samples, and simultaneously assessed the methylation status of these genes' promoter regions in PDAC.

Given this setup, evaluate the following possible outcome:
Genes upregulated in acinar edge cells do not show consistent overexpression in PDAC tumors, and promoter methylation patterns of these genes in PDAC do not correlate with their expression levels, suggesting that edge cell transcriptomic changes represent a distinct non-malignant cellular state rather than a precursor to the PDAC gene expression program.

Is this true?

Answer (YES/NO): NO